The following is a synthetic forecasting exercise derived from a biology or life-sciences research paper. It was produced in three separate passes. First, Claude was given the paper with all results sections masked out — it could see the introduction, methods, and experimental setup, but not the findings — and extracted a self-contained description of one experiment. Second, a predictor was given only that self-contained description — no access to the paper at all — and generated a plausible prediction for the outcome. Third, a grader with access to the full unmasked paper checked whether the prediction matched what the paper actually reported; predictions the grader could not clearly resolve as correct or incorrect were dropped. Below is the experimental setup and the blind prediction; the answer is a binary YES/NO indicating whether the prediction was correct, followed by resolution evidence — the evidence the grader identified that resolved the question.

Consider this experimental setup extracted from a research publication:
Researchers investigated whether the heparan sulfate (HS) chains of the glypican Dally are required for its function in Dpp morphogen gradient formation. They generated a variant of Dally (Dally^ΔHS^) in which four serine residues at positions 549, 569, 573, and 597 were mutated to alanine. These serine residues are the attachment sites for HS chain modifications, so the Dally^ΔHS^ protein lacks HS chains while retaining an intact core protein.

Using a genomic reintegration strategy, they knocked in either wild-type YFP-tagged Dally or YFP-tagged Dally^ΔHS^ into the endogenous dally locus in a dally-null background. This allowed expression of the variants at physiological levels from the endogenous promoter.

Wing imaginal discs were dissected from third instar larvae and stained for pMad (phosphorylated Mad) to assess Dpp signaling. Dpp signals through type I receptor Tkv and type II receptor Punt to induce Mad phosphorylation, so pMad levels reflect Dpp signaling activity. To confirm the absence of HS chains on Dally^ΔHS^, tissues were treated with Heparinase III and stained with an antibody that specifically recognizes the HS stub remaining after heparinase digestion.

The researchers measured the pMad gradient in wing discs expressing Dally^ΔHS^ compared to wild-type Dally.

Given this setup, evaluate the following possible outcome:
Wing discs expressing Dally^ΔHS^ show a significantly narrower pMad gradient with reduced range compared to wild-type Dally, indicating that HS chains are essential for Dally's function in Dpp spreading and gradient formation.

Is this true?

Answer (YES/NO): NO